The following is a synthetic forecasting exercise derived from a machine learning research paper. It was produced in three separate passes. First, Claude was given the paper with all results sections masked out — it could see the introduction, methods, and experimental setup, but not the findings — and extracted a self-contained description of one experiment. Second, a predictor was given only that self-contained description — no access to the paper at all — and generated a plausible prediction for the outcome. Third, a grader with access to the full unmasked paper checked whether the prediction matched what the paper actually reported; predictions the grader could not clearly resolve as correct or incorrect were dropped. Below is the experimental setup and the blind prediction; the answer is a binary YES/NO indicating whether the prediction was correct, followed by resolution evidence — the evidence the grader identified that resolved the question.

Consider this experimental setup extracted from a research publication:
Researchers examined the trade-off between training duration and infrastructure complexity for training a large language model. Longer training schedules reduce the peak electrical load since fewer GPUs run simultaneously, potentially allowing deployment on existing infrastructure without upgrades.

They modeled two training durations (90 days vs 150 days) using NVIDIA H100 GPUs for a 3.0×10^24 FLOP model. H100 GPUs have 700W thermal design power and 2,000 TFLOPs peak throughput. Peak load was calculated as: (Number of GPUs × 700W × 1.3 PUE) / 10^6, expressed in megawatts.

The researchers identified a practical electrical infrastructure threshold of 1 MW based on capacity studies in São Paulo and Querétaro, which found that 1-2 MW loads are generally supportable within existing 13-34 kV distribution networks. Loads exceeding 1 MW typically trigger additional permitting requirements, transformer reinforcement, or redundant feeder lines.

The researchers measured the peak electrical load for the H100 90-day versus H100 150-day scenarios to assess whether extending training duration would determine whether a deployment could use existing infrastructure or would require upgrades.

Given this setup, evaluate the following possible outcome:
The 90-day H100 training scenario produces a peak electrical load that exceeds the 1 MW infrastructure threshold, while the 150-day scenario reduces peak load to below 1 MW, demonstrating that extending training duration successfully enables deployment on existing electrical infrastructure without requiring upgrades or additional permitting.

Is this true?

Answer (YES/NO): NO